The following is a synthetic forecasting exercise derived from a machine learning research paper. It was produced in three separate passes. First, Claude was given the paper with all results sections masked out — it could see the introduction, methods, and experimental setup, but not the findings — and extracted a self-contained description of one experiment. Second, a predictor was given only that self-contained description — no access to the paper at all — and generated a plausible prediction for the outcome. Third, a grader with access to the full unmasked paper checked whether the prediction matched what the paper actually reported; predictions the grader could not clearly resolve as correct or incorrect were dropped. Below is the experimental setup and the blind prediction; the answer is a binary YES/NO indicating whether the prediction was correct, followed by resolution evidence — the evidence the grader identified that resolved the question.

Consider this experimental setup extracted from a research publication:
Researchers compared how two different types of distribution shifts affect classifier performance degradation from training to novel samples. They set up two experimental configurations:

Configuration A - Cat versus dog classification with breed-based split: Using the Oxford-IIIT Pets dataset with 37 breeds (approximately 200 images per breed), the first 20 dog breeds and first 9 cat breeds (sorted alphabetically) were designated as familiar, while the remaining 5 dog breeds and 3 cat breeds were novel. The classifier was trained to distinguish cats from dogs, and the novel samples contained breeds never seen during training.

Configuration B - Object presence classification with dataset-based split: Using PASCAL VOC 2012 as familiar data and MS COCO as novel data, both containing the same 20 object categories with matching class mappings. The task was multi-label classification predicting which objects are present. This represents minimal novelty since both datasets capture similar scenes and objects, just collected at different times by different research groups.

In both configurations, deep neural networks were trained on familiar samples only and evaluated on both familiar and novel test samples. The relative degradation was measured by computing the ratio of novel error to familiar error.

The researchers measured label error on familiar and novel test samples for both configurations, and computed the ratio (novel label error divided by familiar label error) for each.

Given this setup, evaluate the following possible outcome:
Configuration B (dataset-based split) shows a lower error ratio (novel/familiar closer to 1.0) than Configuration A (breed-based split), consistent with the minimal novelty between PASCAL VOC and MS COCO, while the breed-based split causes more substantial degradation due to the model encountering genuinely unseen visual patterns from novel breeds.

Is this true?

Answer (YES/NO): YES